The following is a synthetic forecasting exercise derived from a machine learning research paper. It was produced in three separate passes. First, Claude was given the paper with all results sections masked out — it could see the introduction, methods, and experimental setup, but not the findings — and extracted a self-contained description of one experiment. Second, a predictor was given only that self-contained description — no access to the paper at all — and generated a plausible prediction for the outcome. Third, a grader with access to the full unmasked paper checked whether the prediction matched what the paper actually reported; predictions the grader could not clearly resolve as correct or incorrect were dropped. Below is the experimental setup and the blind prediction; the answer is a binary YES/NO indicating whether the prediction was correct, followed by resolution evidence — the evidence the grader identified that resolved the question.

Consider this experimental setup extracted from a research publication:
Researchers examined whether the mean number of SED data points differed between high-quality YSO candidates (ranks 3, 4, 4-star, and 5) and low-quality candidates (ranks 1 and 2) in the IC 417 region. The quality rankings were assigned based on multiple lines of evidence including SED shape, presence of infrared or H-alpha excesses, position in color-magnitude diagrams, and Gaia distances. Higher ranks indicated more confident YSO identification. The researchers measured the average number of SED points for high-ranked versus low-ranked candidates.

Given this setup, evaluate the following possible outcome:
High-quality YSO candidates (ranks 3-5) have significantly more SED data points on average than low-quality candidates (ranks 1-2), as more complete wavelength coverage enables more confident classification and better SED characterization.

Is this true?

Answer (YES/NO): YES